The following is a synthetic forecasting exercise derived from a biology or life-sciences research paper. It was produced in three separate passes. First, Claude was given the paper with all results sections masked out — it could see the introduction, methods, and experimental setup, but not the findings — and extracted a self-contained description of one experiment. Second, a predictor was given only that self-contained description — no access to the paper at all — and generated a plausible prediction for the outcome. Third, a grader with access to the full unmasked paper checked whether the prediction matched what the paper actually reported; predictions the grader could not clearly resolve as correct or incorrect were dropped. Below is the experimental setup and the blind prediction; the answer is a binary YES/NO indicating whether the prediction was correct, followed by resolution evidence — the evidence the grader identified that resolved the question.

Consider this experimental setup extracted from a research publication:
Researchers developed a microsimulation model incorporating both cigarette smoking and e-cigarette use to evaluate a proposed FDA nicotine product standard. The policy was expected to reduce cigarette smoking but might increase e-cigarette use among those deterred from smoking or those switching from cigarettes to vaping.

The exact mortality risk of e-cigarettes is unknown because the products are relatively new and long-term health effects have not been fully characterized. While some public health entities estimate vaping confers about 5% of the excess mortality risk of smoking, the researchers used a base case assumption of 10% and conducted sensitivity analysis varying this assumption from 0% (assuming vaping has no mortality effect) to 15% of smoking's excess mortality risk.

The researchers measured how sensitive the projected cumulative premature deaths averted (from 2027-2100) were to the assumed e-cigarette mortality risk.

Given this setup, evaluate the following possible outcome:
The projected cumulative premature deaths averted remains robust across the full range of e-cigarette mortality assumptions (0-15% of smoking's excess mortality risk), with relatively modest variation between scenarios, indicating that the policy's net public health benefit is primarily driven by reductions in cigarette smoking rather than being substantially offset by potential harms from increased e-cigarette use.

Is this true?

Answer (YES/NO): YES